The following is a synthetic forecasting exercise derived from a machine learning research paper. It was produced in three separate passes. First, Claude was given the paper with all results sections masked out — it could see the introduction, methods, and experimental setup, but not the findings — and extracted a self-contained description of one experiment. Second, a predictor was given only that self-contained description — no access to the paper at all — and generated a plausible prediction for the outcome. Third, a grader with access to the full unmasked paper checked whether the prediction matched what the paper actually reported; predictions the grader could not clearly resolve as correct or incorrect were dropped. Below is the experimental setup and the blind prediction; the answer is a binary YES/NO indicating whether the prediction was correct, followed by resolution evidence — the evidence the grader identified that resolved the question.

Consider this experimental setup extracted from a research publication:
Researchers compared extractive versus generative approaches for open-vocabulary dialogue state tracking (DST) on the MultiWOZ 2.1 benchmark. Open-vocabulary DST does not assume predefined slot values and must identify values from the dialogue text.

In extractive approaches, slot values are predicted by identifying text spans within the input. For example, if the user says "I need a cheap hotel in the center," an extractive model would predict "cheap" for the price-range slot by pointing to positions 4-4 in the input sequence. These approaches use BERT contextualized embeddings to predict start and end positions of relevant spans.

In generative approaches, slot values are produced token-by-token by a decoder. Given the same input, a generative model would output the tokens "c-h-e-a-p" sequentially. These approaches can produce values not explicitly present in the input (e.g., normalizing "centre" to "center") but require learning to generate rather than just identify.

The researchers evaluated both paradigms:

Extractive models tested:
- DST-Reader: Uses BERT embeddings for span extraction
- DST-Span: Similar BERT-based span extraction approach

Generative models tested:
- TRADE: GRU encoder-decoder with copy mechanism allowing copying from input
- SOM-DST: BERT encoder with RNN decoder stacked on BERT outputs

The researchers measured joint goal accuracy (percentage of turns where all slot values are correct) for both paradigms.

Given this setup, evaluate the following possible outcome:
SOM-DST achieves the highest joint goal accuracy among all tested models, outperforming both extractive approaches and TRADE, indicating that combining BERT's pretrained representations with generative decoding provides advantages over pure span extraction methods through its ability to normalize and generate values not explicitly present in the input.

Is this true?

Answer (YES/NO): YES